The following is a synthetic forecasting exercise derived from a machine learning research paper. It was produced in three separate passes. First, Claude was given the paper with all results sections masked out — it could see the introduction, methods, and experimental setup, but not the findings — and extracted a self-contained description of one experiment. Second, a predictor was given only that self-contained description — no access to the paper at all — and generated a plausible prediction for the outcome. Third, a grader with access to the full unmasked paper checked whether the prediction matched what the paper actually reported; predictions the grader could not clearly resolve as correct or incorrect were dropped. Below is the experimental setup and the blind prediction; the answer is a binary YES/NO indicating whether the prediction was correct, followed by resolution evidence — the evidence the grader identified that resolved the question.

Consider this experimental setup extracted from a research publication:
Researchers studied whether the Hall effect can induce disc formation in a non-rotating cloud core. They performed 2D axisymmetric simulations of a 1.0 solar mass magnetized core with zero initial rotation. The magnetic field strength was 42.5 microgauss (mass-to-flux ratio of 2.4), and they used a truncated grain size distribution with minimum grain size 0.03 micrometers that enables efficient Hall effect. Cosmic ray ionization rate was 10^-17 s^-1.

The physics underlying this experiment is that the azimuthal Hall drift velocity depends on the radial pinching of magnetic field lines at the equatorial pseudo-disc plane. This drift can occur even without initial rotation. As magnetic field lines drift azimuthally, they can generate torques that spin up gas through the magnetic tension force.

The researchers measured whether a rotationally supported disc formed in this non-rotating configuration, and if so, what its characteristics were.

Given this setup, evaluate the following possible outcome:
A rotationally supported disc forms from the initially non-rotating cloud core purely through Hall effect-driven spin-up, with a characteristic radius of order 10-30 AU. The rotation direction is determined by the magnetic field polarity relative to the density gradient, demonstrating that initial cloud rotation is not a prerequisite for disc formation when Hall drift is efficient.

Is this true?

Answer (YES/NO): YES